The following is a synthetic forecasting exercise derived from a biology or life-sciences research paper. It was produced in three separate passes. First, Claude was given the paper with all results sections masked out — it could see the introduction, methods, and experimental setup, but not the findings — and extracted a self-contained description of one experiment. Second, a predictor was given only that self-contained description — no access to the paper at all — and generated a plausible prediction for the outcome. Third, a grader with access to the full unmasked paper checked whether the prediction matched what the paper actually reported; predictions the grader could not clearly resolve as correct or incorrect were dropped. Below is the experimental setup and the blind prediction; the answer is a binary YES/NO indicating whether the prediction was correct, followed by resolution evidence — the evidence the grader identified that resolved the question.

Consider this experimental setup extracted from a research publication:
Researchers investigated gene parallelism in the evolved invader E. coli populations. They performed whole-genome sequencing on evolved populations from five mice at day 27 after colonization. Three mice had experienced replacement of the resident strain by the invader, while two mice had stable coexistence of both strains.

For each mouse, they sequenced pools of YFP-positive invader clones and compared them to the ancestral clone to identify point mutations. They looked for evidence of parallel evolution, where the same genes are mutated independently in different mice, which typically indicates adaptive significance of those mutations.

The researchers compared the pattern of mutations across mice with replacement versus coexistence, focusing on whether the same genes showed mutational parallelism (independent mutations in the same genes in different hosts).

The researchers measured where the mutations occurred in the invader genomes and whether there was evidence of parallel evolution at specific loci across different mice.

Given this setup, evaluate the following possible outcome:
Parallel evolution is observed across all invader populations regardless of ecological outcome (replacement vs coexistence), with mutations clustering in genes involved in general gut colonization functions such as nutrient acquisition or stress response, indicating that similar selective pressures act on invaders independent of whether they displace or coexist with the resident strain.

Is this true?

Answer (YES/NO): NO